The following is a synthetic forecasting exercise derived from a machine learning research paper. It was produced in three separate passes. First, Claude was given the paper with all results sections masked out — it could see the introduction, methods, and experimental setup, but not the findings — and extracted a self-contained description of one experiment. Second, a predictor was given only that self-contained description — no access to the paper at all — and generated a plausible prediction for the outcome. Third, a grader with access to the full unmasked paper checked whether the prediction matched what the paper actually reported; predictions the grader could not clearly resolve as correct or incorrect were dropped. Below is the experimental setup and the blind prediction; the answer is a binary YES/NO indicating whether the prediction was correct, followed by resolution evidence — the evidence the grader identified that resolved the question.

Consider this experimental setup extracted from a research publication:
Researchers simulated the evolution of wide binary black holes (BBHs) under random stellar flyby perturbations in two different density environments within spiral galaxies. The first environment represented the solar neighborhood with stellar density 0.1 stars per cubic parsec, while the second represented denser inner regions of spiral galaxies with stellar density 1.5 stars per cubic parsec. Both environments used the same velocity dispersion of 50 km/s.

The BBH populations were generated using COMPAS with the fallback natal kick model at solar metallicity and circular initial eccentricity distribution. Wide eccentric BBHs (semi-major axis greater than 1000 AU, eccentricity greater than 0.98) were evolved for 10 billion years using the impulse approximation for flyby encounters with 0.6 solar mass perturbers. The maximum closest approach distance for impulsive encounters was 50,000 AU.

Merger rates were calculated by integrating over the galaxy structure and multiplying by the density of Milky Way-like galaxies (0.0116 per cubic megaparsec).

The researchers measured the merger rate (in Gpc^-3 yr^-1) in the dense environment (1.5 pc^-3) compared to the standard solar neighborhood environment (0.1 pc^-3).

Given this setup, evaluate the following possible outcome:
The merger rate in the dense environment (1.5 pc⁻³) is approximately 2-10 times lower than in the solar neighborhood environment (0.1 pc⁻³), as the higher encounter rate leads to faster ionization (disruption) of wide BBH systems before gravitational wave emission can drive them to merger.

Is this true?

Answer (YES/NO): NO